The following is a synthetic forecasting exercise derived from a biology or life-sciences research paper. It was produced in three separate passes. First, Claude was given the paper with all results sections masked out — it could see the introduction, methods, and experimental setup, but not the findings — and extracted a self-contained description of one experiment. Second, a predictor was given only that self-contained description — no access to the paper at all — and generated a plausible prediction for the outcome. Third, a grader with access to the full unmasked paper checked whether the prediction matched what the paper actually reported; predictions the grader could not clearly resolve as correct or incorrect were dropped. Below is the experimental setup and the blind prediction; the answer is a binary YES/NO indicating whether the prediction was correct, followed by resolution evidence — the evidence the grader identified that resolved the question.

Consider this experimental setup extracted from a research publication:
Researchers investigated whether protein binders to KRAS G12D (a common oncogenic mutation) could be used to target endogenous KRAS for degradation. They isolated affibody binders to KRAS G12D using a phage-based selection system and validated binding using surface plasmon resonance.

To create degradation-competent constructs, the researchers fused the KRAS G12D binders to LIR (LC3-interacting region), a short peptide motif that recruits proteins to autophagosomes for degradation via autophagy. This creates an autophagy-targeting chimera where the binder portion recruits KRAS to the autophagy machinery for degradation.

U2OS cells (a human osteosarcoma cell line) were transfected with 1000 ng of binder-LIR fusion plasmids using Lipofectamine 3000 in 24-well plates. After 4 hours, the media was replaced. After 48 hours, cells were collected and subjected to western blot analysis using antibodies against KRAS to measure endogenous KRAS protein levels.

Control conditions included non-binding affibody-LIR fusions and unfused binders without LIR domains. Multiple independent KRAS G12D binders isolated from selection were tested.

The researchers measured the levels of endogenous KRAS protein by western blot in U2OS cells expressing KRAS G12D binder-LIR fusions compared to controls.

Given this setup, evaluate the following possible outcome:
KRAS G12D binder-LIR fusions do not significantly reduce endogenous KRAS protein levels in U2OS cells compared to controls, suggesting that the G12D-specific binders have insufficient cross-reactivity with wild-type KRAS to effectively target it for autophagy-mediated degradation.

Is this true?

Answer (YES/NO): NO